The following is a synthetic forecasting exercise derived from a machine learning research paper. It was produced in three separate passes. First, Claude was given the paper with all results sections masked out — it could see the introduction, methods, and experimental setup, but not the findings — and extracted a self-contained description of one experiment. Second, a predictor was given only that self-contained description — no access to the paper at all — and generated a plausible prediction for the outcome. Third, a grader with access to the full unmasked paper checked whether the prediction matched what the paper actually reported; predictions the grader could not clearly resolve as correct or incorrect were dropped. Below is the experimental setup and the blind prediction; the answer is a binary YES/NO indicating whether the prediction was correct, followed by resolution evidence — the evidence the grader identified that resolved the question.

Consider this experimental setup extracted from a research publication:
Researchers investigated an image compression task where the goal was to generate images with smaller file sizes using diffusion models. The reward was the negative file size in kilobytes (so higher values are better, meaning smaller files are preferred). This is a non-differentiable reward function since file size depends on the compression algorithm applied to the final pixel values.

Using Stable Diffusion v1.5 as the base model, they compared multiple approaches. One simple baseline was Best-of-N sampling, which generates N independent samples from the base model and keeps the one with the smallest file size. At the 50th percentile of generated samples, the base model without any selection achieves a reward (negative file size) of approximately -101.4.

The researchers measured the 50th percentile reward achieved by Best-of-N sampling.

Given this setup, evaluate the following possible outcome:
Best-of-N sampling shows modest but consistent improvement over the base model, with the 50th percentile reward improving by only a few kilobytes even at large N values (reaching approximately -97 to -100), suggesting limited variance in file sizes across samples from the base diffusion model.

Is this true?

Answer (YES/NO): NO